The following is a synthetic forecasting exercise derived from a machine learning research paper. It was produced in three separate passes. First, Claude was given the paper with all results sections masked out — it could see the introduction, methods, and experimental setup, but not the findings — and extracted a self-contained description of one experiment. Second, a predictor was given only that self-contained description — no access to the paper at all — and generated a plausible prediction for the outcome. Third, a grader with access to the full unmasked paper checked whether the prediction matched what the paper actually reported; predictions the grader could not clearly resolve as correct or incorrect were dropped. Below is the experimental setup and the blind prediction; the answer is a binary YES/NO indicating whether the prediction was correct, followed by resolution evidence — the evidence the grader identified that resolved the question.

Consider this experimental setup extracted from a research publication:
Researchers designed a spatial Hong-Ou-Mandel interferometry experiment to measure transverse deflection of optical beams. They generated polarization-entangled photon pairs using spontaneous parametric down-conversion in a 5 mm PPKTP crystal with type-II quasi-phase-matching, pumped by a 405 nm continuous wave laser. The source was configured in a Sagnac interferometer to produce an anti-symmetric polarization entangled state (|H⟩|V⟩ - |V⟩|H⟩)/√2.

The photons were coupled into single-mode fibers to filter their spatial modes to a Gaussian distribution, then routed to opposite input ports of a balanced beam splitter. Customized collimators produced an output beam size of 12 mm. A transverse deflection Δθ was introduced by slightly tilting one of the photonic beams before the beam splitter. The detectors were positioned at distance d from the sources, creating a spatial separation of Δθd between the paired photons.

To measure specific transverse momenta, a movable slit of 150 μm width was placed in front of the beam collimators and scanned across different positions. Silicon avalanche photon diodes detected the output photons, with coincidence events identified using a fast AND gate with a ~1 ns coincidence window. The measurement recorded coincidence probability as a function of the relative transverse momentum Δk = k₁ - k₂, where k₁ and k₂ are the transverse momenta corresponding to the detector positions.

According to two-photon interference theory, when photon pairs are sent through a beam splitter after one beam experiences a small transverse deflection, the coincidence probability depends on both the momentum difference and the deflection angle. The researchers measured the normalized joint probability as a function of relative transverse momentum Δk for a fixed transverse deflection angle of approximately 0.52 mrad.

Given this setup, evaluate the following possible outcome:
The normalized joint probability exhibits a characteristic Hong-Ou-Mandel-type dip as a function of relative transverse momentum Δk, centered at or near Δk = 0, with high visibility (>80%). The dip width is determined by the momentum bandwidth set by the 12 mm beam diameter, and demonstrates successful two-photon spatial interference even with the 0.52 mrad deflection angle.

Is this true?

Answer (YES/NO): NO